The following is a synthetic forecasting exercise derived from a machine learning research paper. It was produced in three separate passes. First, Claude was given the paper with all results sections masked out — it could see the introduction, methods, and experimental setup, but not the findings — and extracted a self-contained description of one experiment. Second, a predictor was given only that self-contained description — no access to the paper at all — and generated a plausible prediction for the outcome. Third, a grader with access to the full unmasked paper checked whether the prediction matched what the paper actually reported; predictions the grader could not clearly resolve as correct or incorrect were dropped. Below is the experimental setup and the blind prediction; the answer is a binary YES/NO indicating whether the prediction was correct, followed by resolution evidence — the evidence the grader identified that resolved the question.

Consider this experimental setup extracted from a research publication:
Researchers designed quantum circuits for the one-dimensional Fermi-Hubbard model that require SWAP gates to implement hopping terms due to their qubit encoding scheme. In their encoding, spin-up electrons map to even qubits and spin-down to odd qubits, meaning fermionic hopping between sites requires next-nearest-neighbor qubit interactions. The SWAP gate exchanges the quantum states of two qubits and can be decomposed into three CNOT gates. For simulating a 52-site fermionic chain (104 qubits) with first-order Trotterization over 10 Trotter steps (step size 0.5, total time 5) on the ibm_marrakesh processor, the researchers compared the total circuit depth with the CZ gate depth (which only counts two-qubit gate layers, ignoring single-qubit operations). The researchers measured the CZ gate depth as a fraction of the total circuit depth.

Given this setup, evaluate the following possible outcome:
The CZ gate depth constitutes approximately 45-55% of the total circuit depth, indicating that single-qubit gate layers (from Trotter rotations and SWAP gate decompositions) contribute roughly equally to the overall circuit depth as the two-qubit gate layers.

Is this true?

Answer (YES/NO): NO